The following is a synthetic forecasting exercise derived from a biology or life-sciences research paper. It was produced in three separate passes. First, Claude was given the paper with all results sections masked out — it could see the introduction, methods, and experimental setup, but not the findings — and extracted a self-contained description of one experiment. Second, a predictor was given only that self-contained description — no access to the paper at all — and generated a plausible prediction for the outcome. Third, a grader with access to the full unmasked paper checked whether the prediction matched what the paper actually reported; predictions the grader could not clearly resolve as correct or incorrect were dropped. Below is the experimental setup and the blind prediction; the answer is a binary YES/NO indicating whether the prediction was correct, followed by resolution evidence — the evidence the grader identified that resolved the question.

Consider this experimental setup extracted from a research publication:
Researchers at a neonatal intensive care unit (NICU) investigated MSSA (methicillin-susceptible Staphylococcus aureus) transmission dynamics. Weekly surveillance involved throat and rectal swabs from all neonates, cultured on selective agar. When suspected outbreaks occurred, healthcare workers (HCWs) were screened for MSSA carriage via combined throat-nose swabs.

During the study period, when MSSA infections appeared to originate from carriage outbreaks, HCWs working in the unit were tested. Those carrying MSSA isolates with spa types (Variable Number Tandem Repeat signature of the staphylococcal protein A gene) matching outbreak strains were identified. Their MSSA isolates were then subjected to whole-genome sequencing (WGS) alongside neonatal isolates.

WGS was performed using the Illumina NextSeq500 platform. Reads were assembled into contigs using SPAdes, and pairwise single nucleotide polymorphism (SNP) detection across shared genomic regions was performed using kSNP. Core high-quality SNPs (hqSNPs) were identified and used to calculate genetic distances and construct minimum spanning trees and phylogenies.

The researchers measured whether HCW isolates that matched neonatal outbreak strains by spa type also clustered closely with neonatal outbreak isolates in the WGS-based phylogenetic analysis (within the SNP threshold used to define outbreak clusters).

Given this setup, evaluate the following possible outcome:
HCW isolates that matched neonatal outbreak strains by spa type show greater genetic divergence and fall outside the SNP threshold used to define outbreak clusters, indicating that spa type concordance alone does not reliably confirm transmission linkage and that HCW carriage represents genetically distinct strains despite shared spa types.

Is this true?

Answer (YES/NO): NO